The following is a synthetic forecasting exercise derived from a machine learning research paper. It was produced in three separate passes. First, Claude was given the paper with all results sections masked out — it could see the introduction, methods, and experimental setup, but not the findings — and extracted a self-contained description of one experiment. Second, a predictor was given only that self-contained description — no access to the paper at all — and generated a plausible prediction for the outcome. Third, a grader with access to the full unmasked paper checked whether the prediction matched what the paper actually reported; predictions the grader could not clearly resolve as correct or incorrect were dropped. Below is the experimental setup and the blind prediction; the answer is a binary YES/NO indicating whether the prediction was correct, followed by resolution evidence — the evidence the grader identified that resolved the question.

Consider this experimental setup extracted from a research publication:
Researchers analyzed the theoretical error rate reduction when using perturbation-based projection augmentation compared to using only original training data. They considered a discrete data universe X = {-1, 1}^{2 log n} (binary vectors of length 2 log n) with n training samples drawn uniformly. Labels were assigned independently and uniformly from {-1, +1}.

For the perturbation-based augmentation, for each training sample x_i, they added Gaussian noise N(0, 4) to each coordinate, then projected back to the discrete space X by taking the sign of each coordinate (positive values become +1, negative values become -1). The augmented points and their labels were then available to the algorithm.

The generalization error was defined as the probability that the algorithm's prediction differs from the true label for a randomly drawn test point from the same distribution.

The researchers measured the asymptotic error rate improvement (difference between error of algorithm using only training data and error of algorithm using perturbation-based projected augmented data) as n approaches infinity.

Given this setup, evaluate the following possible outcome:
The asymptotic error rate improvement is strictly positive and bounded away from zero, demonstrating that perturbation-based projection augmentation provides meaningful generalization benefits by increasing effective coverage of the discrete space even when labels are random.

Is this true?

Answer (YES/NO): NO